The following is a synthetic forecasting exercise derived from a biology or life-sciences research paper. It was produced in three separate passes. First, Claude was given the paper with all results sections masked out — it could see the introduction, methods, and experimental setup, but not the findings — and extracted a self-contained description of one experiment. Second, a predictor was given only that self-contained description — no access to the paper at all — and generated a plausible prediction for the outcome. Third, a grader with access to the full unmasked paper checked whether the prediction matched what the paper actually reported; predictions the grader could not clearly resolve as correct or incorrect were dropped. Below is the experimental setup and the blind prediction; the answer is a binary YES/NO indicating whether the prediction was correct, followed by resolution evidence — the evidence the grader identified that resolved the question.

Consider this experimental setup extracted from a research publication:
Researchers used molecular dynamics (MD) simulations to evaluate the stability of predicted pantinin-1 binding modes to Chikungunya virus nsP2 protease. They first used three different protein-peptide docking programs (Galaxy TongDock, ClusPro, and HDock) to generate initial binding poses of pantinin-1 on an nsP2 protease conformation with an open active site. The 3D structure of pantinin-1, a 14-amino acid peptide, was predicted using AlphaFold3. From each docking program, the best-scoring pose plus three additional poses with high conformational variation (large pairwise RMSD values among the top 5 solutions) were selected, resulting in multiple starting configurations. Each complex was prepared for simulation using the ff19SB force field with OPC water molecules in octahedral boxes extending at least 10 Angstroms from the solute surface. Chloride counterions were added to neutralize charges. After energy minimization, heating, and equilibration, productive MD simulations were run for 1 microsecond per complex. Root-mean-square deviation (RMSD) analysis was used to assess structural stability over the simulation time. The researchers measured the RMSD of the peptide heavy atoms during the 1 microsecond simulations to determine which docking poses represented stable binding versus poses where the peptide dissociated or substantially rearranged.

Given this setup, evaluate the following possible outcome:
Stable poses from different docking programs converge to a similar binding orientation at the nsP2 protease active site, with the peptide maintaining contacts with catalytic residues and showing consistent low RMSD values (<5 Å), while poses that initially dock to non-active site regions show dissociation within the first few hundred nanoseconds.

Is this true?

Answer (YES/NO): NO